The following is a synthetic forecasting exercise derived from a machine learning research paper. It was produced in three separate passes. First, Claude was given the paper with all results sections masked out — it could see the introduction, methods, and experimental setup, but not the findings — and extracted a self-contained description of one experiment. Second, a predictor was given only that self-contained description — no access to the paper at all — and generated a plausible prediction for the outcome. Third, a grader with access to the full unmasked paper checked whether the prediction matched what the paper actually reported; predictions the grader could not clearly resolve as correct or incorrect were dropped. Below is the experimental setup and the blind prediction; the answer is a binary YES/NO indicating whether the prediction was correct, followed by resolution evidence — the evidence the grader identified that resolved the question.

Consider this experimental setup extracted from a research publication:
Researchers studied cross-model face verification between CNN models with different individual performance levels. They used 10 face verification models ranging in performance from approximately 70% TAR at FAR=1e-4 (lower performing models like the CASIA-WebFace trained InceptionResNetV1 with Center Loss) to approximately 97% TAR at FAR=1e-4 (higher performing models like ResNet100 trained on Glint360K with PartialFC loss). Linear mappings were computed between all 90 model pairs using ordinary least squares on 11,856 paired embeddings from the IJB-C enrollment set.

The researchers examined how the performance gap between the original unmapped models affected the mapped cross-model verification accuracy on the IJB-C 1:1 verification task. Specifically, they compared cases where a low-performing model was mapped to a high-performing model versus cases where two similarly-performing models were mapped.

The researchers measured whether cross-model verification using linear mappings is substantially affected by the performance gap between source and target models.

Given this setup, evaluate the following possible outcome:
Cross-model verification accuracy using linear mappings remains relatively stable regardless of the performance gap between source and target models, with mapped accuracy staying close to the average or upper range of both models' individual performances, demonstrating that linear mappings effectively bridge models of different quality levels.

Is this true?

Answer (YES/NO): NO